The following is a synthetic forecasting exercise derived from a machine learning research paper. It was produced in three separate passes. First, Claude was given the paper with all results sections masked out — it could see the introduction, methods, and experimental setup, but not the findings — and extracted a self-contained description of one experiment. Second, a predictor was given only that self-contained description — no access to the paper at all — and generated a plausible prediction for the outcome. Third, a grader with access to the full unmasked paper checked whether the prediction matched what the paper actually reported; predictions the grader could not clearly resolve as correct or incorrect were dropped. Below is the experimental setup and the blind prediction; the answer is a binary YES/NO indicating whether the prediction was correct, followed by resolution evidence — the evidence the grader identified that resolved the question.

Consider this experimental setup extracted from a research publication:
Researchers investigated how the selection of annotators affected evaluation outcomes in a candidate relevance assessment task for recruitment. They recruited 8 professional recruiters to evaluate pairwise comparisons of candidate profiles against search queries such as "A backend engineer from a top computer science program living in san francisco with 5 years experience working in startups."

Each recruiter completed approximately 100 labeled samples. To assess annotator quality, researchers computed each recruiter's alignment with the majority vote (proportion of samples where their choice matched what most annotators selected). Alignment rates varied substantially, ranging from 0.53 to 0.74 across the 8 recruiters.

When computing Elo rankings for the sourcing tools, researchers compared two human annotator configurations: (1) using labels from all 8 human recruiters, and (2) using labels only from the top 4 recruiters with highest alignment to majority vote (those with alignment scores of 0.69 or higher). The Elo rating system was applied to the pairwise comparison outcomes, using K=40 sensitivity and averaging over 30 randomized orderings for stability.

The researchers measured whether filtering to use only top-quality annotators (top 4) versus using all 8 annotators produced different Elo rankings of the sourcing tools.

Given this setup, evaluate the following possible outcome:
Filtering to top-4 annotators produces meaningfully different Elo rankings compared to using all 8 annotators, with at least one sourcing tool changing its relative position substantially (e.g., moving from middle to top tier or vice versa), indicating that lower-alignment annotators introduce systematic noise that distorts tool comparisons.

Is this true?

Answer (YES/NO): NO